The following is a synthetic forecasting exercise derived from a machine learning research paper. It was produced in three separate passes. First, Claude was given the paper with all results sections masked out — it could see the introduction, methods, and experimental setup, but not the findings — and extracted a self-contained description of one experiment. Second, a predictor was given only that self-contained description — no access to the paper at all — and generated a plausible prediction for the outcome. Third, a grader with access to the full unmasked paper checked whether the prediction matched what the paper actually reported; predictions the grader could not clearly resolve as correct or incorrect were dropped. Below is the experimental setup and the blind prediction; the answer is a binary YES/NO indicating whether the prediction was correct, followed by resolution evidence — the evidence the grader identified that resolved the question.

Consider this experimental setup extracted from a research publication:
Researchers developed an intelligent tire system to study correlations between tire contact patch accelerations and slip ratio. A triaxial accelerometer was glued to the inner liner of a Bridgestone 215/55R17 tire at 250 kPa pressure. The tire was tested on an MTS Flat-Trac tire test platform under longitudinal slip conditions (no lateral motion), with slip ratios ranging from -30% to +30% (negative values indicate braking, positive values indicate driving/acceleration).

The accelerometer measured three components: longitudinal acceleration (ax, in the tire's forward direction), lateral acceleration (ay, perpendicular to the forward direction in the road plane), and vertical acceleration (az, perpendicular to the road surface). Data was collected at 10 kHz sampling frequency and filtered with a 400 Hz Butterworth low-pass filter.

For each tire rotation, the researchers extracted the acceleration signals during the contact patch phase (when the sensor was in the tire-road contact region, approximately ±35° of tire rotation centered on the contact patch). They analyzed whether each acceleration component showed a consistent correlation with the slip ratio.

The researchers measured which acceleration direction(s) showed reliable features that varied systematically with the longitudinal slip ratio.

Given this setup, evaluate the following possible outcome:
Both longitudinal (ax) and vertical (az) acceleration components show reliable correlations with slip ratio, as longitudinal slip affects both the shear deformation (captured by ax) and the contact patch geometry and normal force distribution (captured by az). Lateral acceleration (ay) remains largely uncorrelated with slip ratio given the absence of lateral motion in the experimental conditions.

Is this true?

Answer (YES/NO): NO